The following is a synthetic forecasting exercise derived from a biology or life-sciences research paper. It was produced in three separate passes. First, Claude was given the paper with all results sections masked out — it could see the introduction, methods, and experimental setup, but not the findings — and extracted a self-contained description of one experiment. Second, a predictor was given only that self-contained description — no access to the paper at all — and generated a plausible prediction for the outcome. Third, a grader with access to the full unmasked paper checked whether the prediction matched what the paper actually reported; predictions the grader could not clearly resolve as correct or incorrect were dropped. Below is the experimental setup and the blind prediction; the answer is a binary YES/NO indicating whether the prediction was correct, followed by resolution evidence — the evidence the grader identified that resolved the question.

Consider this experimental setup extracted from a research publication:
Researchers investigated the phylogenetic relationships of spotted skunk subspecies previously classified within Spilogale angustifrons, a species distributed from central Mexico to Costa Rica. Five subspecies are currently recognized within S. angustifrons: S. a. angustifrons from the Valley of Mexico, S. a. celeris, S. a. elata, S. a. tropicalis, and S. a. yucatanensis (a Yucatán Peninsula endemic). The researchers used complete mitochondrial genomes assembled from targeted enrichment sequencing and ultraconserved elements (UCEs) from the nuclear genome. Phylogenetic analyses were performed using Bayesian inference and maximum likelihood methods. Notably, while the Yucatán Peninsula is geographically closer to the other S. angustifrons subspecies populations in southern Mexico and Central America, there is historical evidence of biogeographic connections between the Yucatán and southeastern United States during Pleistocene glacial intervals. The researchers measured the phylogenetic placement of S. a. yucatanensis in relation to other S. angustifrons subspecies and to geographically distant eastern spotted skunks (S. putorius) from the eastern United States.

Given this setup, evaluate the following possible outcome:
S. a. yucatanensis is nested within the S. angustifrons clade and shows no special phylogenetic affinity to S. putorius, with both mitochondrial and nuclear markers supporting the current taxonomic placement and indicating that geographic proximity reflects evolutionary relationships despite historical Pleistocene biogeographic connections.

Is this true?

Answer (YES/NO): NO